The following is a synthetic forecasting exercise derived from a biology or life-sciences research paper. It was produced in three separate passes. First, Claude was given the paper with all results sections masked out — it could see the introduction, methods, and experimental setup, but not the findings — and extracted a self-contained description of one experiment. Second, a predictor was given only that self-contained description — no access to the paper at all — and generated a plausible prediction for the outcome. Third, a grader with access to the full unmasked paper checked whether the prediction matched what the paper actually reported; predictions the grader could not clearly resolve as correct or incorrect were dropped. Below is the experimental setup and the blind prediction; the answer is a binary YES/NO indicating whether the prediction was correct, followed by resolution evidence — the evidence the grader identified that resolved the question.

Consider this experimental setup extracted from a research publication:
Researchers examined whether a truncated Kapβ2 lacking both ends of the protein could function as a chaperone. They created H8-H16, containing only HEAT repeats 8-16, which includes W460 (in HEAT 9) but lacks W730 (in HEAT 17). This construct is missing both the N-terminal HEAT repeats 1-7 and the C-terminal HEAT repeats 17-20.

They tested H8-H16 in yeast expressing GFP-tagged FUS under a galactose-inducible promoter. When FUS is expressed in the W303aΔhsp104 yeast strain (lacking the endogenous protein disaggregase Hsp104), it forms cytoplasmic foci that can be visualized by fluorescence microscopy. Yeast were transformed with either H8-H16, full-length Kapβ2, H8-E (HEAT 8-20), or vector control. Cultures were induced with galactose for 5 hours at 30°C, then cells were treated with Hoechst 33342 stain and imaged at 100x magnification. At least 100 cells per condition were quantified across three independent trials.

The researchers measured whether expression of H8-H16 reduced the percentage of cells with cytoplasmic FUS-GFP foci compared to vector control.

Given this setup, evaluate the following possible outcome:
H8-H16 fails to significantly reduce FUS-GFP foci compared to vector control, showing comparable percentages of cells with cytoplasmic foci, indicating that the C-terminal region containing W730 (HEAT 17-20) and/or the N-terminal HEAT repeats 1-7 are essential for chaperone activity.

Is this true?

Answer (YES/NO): NO